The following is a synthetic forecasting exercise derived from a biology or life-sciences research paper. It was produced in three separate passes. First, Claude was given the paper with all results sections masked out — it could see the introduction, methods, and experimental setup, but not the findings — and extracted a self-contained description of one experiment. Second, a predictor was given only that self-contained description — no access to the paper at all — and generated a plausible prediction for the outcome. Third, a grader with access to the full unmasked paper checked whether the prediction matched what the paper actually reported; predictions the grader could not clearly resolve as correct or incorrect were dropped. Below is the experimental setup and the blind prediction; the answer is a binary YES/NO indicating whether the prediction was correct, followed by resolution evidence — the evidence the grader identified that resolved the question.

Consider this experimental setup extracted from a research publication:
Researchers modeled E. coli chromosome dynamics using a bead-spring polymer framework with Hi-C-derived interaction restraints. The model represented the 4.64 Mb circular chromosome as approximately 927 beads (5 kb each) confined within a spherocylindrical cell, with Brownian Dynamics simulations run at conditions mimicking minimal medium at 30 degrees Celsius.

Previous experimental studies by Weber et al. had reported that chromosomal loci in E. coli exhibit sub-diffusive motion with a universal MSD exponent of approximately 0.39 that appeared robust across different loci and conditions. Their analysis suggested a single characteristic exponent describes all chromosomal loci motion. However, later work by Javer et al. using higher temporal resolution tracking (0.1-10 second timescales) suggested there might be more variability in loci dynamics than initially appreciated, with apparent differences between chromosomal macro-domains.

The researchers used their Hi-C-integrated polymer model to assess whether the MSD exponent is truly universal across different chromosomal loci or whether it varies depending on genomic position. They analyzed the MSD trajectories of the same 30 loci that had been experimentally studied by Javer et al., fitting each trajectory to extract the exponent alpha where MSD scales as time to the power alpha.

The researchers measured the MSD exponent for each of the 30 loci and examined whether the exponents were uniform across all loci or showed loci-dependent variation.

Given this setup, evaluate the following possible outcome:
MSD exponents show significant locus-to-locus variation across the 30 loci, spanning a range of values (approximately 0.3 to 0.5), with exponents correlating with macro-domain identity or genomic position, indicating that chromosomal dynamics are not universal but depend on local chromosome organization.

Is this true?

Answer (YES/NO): NO